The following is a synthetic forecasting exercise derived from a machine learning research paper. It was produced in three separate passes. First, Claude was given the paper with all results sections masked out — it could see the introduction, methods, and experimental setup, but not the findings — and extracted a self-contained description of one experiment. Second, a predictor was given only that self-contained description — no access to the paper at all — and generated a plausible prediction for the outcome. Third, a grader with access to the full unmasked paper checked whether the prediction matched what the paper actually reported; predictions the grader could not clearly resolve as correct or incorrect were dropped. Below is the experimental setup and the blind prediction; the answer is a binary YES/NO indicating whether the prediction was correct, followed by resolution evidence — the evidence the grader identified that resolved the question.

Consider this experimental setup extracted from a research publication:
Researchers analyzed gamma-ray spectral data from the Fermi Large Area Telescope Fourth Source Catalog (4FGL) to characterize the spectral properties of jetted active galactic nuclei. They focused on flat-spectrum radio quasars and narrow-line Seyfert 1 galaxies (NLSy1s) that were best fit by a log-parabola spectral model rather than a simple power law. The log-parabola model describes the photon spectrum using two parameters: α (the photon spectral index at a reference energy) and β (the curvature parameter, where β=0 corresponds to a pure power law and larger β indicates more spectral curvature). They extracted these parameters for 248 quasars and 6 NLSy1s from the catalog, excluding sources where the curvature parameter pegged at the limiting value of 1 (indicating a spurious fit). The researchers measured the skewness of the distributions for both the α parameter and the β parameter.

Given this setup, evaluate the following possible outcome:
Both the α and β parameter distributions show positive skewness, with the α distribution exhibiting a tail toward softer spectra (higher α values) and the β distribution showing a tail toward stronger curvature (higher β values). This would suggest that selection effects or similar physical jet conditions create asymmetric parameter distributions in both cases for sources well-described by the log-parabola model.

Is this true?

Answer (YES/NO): NO